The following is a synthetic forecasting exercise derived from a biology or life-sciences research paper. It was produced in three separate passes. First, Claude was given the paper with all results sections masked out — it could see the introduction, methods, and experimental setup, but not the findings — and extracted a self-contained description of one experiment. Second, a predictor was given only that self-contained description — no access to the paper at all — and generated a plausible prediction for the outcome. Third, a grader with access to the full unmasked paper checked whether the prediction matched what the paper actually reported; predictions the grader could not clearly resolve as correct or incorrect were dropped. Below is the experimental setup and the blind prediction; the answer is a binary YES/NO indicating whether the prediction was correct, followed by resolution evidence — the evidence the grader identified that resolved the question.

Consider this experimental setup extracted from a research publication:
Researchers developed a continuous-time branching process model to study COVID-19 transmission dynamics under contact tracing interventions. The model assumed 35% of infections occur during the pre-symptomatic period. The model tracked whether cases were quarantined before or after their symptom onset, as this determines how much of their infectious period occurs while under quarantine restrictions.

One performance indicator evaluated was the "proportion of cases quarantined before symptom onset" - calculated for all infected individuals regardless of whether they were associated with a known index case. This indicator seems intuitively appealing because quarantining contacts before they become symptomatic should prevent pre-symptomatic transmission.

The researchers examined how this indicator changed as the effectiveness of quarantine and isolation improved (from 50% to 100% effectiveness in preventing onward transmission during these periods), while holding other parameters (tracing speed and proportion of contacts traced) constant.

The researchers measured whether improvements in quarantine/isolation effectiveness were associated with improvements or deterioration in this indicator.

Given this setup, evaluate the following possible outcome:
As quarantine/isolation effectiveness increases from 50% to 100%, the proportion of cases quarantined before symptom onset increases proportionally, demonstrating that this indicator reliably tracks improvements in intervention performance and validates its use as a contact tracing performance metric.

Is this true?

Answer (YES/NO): NO